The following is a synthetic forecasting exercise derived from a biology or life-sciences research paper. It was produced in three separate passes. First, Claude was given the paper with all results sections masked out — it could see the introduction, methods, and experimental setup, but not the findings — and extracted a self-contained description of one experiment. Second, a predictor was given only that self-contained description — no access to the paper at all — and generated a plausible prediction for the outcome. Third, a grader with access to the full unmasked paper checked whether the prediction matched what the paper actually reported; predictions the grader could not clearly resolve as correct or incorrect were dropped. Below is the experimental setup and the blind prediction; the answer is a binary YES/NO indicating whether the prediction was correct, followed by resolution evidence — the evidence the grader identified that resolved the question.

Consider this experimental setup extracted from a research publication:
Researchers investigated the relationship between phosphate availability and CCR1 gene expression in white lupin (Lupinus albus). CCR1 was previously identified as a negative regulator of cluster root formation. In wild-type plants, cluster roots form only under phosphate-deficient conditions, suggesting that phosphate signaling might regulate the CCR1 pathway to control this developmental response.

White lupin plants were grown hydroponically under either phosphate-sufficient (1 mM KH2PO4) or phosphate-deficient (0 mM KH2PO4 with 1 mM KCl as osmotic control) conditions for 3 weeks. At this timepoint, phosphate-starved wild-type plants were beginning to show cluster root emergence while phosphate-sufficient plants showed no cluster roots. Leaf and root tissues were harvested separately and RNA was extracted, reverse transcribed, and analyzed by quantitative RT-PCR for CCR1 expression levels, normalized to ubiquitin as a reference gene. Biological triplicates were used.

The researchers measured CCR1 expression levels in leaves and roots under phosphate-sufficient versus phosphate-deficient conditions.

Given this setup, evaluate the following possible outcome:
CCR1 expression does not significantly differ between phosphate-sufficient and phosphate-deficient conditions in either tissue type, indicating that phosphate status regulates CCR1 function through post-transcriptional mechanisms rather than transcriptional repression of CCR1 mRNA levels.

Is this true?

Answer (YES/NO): YES